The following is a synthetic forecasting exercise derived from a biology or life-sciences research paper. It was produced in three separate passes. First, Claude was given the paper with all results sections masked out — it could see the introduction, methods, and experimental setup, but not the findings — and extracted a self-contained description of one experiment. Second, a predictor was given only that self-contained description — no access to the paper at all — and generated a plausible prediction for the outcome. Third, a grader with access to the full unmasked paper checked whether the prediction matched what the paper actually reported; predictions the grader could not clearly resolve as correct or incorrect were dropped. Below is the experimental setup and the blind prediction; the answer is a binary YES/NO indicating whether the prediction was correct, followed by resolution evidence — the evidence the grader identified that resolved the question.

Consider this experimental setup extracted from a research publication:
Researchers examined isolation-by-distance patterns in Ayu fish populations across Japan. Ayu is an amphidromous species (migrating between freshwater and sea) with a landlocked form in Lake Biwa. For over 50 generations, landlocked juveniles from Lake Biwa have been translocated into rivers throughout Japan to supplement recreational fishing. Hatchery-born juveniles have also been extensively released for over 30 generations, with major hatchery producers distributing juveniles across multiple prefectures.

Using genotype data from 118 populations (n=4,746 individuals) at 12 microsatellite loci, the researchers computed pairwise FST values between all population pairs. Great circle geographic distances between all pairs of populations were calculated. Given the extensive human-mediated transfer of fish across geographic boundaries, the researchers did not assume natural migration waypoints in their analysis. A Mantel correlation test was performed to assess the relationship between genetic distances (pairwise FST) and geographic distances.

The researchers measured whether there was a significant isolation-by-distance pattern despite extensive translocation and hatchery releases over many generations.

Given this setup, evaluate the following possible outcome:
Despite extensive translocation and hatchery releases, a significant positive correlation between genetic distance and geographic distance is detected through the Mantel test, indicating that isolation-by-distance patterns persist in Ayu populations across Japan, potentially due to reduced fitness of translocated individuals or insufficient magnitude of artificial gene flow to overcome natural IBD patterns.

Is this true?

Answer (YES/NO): YES